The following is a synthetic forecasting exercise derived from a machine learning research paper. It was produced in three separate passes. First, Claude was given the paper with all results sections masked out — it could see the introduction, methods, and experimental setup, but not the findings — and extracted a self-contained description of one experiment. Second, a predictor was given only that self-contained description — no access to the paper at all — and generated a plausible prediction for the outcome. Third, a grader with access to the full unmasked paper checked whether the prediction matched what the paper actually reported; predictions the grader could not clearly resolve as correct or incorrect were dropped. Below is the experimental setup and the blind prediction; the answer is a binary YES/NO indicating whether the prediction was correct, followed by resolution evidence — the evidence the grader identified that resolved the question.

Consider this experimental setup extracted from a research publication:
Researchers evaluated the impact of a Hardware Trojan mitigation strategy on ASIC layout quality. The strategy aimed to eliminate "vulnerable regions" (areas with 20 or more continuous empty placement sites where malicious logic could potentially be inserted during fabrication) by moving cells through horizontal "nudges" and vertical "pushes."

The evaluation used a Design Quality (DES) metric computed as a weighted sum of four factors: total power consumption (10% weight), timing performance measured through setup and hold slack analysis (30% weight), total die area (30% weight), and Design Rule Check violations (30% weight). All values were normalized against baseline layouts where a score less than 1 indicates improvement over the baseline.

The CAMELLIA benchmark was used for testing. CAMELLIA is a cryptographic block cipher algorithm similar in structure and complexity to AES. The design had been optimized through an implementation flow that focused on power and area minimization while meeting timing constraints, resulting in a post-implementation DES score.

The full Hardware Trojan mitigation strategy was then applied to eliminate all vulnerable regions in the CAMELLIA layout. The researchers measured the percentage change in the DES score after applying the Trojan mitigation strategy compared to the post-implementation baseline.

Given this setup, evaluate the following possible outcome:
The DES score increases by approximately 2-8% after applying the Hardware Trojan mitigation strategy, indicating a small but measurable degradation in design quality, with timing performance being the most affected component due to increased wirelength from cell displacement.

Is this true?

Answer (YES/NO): NO